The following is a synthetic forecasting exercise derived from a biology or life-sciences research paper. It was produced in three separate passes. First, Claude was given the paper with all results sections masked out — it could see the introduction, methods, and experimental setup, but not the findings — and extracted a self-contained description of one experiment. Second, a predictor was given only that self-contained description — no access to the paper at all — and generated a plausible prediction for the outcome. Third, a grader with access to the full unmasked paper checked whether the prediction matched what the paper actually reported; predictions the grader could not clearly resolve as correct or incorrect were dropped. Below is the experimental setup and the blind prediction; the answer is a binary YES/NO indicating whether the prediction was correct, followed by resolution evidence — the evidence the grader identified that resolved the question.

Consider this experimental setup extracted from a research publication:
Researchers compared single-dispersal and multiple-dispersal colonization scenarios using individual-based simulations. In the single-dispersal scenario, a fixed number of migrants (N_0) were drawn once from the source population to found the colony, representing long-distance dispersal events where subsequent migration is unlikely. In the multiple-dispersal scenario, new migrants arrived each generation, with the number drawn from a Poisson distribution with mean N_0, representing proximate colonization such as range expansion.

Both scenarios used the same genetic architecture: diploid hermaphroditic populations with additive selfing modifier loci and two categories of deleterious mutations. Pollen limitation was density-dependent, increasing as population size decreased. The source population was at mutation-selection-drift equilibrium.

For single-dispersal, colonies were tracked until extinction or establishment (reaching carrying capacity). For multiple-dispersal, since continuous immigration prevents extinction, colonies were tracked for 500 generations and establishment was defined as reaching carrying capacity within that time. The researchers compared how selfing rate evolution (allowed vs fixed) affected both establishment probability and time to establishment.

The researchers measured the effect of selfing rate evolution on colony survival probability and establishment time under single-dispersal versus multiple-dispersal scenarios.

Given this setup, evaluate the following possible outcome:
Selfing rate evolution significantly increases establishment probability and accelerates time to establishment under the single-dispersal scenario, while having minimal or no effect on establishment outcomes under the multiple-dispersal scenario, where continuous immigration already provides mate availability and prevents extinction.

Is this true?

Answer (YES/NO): NO